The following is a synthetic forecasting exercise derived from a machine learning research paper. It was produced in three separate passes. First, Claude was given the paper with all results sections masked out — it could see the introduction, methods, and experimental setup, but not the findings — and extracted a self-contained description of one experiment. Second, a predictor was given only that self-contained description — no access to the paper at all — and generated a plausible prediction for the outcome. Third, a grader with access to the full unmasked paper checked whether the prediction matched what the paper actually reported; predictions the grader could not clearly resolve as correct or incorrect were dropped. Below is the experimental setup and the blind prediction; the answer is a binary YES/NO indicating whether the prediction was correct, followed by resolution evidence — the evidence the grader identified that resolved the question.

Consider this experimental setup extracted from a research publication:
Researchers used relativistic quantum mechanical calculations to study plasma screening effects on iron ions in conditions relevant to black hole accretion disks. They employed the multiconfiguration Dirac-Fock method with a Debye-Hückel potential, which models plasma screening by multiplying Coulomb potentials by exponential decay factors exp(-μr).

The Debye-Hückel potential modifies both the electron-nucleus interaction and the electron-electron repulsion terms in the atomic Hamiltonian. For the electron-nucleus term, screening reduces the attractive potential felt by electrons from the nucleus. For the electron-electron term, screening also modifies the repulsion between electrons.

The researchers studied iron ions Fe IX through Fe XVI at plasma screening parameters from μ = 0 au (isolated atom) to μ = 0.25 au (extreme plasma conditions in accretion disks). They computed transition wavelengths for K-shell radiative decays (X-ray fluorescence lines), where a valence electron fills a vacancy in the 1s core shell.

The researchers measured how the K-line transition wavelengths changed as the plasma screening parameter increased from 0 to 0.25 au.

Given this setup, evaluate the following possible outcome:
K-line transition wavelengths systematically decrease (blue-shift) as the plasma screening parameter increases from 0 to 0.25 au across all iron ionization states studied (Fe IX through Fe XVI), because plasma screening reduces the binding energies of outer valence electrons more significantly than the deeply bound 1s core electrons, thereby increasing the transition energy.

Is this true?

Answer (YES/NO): NO